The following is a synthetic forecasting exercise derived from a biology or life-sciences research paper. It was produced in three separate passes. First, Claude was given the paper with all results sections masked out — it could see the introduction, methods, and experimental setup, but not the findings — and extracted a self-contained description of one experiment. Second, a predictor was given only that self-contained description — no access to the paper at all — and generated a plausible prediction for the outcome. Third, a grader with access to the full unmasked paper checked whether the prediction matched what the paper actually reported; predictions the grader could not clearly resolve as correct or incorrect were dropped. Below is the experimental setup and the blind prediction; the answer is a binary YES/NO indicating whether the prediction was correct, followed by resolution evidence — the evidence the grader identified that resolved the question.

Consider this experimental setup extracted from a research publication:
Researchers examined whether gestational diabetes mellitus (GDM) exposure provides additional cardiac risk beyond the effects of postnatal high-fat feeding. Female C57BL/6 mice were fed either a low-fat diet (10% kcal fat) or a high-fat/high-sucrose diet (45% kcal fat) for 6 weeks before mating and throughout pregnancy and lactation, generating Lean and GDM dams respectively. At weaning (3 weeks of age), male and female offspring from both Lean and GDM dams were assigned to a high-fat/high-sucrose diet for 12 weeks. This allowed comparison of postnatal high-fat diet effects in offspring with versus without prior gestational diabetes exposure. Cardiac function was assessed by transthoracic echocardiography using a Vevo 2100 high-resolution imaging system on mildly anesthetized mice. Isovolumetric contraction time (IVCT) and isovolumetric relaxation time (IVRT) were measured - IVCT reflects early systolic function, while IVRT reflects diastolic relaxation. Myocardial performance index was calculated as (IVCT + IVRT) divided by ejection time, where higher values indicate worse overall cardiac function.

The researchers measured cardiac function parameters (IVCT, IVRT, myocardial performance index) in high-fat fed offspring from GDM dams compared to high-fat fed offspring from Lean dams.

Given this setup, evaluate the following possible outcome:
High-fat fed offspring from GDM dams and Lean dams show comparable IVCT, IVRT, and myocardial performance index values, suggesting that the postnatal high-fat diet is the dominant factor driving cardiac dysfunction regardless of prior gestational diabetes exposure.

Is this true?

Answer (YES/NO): YES